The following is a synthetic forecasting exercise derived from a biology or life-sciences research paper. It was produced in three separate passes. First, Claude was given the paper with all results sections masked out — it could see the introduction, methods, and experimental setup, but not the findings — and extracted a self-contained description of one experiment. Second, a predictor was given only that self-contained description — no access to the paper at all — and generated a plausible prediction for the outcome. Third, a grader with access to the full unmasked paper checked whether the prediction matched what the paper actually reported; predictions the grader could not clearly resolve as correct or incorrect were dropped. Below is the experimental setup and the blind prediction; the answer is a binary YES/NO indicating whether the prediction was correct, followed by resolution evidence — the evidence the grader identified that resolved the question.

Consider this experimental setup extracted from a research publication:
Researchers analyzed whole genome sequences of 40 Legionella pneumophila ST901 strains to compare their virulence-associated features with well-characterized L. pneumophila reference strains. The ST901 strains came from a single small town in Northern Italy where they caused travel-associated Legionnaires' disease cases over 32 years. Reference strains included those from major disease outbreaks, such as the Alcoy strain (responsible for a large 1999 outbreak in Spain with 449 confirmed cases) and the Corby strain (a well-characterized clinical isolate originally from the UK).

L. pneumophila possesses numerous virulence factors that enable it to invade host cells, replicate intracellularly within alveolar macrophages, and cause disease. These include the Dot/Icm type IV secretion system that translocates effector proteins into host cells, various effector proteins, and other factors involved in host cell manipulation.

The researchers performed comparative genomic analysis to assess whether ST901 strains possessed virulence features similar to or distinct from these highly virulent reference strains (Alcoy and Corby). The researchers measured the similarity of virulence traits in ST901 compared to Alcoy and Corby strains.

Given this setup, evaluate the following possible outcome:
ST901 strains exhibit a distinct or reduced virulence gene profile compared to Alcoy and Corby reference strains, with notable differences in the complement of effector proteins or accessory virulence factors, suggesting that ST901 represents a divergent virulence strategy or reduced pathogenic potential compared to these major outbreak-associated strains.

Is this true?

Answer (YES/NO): NO